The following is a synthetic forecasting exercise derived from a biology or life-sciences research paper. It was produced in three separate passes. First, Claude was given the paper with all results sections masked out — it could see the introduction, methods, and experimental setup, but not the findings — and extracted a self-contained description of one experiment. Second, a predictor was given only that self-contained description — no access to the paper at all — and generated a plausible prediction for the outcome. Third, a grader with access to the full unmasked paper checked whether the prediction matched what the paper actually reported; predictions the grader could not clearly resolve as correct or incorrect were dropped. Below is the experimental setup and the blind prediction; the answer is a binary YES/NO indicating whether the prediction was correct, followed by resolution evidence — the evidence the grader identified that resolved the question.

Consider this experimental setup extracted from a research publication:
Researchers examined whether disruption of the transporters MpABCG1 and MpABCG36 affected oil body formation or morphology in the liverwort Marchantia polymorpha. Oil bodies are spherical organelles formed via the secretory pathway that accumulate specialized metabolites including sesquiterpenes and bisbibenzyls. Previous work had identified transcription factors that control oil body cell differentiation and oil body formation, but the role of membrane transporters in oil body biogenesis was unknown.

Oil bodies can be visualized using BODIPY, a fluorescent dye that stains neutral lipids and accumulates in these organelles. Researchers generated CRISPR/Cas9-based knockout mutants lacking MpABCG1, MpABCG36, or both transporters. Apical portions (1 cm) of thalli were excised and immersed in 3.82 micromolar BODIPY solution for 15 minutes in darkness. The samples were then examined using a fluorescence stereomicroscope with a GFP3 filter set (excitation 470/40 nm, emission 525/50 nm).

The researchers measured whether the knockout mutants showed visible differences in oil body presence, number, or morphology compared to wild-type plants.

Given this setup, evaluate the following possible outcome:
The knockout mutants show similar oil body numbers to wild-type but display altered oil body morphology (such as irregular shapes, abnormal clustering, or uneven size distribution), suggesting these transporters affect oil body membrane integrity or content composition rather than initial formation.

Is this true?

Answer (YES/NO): NO